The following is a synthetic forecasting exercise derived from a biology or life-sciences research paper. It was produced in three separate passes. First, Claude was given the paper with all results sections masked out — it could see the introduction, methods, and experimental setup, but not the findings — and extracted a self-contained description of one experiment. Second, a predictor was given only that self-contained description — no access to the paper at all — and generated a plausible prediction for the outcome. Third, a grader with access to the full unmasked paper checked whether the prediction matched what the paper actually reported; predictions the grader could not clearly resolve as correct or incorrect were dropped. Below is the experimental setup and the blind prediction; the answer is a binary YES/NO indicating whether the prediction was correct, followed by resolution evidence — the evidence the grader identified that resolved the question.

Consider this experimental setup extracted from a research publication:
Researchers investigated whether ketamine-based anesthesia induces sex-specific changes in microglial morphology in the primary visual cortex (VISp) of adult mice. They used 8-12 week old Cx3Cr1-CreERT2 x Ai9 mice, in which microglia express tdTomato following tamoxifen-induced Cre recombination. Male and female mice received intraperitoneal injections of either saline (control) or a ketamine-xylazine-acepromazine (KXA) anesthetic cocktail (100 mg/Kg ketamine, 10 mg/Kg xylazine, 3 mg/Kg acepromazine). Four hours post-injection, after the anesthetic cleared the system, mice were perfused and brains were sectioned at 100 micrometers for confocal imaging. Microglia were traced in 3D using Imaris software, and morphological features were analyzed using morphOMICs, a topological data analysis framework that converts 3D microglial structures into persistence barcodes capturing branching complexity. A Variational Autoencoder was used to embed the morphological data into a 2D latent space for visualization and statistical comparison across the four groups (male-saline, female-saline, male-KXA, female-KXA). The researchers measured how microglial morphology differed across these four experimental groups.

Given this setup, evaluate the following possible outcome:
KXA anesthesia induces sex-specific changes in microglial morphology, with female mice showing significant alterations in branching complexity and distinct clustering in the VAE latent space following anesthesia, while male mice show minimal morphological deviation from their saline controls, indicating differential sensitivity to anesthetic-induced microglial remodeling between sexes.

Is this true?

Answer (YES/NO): YES